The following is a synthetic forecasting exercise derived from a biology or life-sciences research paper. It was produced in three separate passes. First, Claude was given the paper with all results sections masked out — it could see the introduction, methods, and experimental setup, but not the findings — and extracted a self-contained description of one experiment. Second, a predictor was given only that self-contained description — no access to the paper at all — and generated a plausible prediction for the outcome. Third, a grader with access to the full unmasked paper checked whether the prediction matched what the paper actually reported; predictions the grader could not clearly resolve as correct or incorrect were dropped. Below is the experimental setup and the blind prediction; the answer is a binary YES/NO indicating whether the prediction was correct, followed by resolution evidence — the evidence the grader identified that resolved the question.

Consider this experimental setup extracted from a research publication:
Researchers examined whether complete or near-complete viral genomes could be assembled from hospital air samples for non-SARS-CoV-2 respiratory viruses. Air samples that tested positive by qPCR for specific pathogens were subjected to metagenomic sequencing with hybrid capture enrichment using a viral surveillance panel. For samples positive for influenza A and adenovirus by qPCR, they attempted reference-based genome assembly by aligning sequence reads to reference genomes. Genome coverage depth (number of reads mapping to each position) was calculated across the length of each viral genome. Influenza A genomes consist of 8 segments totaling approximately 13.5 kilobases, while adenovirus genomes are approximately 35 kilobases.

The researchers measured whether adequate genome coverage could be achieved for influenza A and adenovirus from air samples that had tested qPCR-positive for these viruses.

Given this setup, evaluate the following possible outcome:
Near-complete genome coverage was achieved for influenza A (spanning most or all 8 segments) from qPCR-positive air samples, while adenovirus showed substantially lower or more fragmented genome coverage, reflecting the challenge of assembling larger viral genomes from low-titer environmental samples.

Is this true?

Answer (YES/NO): NO